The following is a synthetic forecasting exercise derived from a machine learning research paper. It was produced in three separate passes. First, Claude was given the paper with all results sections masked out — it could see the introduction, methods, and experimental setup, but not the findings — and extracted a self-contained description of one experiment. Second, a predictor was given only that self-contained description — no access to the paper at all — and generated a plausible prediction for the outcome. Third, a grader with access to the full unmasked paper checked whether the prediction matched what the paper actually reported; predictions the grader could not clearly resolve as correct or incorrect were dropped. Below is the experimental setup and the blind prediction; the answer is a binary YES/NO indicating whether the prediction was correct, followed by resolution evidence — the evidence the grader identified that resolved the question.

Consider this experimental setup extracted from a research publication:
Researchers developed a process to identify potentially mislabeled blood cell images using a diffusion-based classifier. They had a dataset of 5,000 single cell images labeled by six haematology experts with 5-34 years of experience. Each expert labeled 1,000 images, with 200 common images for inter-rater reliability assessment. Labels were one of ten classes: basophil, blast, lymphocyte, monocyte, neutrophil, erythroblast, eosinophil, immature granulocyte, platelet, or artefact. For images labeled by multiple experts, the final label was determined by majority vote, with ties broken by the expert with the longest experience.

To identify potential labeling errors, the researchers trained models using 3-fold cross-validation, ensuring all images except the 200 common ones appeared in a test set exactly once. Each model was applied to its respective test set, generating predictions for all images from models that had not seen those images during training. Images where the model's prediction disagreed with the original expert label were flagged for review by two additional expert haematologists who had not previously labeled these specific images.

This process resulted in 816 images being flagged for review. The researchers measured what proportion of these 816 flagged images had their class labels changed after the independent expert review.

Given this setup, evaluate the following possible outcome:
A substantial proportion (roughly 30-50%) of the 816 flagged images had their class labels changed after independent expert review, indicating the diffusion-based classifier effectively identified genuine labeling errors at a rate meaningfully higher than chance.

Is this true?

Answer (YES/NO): YES